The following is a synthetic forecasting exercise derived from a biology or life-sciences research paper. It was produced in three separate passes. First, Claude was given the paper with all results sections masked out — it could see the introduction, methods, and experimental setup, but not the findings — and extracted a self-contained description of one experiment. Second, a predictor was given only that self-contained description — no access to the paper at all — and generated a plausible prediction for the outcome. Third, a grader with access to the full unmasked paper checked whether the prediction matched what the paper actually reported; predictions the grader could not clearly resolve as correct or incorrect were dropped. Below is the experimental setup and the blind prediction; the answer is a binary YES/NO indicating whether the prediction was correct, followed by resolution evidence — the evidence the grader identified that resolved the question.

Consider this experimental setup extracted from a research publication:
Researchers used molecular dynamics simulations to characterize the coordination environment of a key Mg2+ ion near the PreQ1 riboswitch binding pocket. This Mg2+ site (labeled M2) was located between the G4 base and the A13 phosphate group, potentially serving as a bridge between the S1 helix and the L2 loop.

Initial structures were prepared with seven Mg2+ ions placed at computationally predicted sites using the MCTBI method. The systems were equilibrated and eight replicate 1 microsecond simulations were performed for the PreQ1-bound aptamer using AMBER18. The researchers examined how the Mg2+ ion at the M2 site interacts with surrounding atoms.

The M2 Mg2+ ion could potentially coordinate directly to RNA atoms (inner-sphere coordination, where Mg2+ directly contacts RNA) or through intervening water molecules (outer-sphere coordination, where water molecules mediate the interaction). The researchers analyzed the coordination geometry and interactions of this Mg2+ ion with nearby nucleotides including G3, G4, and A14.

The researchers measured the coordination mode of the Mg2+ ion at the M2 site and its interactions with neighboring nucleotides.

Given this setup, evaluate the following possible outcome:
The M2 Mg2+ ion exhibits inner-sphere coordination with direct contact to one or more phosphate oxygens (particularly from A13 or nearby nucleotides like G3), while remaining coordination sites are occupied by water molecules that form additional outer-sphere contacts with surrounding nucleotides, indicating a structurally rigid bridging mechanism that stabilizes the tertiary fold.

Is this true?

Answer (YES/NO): NO